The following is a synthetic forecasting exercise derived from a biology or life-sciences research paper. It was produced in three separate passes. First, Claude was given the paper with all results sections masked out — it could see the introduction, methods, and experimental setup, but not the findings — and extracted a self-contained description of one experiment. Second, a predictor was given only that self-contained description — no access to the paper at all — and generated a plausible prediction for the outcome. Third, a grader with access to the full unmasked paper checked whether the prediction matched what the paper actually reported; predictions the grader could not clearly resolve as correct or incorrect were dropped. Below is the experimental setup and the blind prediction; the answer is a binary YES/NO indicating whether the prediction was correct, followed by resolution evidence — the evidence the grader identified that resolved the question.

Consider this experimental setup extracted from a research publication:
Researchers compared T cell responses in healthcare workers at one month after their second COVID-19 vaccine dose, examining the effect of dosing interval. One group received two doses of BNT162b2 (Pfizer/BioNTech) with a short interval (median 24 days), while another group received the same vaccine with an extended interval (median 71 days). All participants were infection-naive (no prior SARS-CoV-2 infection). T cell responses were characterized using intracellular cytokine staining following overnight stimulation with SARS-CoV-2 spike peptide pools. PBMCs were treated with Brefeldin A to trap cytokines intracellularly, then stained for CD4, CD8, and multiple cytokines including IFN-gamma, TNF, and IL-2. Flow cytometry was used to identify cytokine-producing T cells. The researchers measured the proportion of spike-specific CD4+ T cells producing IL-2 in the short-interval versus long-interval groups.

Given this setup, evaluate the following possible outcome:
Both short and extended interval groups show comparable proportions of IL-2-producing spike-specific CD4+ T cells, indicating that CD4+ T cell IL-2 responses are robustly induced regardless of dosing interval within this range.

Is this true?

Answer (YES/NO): NO